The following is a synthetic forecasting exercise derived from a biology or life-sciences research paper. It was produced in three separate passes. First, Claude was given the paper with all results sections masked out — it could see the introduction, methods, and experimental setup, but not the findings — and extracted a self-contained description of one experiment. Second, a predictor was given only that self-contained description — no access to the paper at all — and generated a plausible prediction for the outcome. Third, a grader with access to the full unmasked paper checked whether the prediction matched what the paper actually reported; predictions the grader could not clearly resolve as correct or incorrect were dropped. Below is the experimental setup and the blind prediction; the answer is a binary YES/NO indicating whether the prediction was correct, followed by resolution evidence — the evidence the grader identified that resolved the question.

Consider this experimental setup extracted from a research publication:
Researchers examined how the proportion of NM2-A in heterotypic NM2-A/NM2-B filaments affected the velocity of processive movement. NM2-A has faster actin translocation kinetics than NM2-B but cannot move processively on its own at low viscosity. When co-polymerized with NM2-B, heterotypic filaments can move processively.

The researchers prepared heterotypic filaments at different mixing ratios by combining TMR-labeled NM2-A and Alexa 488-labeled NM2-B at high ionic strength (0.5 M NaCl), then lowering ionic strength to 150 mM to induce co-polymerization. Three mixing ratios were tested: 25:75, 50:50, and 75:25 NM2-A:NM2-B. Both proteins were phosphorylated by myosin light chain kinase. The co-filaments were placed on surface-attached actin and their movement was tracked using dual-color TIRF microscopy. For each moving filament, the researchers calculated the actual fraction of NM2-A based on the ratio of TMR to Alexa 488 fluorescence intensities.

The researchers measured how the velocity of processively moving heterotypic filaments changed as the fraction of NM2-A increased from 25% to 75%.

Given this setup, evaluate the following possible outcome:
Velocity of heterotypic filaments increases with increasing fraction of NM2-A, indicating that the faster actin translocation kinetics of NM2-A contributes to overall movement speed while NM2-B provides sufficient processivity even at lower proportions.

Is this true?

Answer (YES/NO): NO